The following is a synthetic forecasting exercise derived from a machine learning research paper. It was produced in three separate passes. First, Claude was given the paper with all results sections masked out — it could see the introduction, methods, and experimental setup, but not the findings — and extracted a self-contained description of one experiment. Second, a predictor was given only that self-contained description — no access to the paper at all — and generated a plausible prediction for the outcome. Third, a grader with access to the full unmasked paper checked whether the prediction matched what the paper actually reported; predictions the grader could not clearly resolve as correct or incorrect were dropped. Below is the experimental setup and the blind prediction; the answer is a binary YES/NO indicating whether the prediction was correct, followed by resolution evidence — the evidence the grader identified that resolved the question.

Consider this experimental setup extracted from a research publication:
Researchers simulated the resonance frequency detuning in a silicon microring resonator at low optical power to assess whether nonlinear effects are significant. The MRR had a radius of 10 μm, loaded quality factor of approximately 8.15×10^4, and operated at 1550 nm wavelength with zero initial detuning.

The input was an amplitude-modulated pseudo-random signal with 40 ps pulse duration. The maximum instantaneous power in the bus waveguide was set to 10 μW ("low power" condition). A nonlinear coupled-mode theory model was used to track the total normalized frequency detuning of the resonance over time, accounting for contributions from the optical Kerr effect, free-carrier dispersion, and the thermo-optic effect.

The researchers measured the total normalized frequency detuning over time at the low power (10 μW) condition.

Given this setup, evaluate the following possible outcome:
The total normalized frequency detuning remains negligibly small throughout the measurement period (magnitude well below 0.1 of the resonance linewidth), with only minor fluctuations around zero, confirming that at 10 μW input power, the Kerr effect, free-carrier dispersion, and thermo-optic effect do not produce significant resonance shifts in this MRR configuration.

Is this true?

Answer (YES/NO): YES